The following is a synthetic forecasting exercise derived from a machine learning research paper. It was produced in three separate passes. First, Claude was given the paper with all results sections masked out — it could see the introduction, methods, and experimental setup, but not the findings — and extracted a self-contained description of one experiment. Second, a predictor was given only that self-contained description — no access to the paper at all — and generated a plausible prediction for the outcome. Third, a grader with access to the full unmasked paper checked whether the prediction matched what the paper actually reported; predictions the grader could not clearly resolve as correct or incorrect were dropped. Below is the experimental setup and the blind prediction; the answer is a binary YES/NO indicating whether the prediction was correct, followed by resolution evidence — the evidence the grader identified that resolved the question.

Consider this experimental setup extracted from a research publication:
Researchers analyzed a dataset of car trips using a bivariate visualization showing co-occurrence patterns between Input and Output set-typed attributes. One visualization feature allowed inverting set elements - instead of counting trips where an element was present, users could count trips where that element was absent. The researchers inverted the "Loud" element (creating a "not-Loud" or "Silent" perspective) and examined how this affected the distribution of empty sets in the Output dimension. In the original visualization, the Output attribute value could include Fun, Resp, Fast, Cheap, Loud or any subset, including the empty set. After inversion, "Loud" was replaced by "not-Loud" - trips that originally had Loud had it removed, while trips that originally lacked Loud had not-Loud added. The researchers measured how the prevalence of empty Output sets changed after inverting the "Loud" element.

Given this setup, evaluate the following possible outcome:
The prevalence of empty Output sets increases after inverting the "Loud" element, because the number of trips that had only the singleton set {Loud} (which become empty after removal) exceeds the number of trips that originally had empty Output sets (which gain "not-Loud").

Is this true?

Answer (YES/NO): YES